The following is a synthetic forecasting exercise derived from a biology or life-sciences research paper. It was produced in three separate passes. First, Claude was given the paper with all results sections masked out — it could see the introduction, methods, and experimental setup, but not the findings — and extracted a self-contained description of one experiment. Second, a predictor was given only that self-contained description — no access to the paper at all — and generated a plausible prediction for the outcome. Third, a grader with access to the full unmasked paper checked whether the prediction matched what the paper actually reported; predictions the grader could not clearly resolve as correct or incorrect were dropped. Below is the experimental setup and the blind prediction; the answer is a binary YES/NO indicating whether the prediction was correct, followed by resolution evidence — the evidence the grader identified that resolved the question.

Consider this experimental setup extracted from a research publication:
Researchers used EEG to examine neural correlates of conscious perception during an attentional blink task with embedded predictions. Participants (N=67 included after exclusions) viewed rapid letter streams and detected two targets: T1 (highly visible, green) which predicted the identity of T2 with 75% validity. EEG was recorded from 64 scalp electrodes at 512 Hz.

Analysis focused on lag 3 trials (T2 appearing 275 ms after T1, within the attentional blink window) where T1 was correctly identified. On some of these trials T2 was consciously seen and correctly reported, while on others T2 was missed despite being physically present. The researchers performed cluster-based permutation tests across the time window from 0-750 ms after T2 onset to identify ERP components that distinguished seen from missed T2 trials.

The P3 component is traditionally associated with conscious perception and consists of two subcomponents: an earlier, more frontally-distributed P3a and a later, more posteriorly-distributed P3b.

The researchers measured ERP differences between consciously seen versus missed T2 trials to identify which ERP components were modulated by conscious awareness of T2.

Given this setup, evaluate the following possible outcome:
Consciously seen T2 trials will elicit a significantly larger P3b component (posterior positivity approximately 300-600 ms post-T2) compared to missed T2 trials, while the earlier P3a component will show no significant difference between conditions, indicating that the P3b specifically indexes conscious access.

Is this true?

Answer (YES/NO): NO